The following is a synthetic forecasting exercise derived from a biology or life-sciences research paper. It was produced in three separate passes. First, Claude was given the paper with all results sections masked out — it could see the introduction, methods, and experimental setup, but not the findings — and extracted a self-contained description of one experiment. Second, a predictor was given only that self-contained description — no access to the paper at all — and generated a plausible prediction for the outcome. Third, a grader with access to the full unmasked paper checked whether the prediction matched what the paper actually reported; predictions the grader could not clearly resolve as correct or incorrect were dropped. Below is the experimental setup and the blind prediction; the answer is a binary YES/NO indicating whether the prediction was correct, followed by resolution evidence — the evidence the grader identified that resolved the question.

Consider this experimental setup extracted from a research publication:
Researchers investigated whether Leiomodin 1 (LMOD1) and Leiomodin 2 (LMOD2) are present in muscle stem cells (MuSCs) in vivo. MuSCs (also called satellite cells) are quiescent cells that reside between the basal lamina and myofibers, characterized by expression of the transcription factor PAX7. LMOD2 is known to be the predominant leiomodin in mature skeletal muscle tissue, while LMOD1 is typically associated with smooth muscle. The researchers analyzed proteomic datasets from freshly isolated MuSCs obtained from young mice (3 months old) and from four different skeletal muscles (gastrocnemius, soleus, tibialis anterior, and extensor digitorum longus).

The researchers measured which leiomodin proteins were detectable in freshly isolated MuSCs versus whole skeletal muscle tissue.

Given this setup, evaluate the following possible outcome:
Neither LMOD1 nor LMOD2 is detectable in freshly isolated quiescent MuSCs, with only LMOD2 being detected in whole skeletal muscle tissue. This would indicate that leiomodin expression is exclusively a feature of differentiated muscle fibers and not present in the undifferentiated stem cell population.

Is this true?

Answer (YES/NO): NO